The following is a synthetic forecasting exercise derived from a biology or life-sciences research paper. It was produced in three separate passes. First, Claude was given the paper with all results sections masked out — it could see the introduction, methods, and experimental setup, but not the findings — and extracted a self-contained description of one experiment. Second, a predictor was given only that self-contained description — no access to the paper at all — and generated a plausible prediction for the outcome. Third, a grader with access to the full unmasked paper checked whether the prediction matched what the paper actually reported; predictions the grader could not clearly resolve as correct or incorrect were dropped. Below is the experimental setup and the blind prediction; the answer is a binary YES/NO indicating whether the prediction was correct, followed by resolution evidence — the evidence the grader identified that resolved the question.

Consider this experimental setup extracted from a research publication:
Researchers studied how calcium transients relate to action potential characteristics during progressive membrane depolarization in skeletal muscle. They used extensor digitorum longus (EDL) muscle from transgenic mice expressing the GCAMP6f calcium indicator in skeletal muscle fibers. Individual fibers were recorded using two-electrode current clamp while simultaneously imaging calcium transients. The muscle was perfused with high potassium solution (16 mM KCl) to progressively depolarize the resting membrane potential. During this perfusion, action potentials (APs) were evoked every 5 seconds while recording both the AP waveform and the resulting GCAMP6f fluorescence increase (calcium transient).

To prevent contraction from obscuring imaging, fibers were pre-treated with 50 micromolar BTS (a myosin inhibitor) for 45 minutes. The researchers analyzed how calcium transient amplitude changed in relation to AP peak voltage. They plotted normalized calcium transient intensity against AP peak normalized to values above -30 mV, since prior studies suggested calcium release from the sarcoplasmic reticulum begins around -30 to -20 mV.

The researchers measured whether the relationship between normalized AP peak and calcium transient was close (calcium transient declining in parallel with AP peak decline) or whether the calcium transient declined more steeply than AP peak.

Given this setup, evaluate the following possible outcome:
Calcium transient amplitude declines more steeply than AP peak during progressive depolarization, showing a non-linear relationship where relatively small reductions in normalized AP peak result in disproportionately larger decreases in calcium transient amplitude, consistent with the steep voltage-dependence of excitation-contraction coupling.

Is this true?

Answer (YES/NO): YES